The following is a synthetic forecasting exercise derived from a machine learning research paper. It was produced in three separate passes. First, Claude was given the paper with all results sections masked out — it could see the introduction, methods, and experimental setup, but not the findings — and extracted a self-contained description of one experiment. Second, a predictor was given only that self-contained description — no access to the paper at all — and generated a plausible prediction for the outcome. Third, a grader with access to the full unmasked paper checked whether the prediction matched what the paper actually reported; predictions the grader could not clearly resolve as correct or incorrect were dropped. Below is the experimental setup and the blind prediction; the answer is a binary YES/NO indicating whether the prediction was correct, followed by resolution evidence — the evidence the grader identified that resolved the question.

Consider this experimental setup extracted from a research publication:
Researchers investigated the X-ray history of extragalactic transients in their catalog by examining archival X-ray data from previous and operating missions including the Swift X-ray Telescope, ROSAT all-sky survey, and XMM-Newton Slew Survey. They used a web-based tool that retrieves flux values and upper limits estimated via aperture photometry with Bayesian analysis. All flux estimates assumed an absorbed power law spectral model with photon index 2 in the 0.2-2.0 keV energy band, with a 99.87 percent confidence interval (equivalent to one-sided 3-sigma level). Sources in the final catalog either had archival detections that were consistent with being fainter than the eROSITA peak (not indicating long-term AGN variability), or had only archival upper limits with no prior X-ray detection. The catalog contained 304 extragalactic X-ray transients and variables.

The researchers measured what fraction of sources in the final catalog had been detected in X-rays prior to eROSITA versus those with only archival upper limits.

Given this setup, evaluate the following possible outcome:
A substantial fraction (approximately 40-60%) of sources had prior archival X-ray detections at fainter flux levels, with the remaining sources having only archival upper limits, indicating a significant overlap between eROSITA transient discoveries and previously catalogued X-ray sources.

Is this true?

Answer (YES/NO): NO